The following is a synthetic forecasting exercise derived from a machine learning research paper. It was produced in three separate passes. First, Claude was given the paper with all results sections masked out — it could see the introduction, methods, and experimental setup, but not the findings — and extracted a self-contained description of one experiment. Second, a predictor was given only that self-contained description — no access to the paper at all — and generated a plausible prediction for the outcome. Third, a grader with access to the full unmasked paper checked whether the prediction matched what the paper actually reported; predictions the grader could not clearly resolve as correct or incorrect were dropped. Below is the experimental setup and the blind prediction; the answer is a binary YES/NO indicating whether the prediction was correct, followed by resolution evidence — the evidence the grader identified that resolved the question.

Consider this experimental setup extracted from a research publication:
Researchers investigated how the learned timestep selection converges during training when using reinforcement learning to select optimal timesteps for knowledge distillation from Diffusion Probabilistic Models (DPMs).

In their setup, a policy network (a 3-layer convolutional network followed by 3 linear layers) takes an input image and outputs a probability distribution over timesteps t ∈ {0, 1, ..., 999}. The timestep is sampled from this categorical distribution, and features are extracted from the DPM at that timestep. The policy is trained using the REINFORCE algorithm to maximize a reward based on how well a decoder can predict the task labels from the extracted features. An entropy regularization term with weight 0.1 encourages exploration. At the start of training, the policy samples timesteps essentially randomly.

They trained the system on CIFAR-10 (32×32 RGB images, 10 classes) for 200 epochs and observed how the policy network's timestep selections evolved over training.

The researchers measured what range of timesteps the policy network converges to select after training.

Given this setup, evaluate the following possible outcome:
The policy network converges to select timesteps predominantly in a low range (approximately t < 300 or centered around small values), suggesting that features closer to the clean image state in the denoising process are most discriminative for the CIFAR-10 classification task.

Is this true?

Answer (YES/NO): YES